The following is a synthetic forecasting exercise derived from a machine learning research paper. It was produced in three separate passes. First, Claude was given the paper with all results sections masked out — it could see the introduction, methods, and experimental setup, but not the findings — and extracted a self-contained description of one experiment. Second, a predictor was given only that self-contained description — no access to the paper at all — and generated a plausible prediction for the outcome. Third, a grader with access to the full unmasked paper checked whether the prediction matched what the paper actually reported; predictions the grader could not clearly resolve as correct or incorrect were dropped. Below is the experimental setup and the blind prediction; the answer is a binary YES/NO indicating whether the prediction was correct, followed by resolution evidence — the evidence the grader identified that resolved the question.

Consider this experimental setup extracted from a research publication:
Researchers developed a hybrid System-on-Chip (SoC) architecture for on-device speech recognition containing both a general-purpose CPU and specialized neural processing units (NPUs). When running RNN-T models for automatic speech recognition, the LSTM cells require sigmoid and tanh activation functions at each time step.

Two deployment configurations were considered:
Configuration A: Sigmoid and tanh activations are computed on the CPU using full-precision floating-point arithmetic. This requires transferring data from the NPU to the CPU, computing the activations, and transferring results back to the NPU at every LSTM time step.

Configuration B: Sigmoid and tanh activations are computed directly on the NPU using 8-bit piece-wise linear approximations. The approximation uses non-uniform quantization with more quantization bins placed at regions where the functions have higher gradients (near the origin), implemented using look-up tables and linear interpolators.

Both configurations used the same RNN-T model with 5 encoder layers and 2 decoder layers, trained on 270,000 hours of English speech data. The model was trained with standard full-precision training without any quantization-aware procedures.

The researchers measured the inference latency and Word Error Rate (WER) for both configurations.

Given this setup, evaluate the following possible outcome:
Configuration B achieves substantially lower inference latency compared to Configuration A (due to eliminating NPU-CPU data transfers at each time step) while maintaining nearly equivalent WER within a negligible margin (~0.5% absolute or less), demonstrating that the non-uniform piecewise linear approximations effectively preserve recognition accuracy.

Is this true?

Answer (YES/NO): NO